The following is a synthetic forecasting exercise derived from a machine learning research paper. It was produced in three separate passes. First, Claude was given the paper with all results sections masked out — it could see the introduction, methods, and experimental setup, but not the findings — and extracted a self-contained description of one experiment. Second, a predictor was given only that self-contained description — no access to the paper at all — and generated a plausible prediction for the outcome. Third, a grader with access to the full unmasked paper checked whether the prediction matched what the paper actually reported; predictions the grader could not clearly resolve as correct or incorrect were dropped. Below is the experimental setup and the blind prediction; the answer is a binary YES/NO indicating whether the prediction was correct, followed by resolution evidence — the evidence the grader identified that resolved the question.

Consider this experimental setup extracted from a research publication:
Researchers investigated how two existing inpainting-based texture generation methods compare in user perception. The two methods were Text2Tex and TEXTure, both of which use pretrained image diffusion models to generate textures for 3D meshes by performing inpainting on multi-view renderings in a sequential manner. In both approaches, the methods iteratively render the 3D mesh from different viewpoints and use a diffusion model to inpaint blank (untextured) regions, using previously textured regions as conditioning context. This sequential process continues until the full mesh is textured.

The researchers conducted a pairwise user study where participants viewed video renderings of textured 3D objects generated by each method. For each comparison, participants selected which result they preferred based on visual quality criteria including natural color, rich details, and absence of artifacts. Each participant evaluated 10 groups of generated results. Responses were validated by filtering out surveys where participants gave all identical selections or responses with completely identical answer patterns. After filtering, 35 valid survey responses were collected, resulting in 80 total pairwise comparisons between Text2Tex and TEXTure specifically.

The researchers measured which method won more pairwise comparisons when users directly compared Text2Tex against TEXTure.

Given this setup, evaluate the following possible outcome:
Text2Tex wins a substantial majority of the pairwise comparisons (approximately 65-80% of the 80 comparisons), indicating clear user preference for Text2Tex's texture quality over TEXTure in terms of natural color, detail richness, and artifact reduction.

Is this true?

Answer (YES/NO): NO